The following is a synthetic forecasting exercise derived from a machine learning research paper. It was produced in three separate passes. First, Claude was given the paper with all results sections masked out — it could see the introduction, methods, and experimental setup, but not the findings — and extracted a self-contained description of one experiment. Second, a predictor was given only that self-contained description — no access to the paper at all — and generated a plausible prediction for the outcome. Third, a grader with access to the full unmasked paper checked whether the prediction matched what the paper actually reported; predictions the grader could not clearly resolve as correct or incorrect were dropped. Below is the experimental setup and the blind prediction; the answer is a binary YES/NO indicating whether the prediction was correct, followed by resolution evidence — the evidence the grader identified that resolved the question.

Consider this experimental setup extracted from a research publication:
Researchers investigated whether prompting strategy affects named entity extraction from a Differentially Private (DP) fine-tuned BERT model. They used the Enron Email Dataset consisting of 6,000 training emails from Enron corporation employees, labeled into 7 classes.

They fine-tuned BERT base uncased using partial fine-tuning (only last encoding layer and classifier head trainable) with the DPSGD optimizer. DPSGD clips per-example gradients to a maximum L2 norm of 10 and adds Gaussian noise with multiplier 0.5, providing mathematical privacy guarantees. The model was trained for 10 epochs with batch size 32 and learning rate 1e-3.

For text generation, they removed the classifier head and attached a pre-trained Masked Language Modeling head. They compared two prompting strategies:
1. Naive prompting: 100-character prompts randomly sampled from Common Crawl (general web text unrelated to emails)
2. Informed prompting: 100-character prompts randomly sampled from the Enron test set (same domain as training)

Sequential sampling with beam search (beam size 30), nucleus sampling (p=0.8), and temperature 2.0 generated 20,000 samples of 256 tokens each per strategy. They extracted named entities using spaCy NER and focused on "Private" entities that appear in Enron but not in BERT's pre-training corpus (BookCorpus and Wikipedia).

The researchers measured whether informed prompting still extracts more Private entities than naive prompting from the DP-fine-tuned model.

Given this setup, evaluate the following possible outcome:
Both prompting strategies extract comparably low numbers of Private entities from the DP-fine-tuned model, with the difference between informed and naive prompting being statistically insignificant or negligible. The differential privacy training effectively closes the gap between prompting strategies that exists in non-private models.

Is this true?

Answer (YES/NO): NO